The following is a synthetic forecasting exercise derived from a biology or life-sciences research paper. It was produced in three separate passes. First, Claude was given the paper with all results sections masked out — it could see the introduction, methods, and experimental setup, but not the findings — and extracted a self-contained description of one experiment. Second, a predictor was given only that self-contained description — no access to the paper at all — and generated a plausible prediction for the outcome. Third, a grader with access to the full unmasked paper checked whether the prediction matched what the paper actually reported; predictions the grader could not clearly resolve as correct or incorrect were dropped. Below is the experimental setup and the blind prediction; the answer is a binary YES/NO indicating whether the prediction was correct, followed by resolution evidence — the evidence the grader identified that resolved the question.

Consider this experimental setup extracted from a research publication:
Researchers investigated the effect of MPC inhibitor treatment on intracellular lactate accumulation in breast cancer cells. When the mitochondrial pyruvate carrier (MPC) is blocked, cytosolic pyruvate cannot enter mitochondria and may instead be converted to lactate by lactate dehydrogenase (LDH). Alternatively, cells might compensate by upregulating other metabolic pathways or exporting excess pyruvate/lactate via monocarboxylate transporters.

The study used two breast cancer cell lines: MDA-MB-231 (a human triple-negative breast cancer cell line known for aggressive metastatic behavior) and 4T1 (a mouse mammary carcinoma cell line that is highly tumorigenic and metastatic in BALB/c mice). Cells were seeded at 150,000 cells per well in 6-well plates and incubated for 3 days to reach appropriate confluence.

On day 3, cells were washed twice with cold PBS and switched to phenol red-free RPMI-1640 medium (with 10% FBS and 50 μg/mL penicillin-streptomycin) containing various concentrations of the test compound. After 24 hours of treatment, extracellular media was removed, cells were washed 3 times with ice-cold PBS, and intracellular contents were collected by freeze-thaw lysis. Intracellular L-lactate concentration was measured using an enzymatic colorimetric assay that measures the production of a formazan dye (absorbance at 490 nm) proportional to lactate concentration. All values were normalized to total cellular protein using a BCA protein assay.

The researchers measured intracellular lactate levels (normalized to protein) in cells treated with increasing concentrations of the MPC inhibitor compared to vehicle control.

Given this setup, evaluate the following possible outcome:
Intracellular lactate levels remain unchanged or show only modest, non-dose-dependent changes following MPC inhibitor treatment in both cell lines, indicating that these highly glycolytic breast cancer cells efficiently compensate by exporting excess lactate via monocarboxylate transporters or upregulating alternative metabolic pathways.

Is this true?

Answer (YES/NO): NO